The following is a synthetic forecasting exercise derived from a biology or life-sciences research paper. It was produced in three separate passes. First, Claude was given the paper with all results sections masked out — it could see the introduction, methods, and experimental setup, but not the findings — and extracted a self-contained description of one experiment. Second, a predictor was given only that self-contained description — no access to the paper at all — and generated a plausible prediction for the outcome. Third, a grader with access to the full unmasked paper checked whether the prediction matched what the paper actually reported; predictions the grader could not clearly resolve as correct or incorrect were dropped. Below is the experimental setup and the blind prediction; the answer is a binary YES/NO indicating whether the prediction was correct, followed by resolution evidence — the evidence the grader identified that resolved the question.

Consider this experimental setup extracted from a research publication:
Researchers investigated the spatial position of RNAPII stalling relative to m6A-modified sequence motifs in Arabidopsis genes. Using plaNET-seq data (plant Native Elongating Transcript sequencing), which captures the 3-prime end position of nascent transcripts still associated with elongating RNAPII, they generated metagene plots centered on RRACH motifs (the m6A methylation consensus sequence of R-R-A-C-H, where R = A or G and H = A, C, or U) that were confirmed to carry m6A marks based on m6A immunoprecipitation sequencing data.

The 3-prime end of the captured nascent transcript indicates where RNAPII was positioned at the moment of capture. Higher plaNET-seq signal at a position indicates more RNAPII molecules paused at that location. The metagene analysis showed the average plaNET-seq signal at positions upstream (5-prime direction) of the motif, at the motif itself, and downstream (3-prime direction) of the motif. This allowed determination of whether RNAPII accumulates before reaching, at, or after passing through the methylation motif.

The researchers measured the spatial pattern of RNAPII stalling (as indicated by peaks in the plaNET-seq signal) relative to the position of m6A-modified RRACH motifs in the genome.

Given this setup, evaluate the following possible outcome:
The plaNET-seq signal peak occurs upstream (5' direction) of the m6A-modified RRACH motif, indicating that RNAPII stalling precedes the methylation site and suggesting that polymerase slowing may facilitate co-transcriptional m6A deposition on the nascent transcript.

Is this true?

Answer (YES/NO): NO